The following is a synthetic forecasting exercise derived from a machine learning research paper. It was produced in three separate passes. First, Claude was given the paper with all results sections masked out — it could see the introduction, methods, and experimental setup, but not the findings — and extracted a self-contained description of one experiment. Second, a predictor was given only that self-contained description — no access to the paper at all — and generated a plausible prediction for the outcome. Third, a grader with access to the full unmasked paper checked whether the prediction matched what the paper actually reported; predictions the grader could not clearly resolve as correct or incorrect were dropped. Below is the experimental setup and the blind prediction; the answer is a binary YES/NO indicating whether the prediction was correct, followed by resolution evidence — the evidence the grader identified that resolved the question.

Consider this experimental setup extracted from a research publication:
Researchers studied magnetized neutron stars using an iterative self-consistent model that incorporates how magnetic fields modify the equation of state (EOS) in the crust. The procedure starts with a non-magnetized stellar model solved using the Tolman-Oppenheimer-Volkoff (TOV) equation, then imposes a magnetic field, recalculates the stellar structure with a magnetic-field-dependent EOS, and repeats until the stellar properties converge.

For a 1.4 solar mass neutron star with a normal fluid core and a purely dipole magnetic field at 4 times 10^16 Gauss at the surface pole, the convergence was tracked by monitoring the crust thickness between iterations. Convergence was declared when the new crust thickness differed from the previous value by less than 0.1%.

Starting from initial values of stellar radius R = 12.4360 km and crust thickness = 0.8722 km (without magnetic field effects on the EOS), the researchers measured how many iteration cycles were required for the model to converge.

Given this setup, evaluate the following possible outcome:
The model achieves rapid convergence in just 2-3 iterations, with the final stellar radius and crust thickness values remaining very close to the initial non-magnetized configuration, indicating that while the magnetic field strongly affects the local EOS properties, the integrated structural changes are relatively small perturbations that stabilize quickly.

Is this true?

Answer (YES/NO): NO